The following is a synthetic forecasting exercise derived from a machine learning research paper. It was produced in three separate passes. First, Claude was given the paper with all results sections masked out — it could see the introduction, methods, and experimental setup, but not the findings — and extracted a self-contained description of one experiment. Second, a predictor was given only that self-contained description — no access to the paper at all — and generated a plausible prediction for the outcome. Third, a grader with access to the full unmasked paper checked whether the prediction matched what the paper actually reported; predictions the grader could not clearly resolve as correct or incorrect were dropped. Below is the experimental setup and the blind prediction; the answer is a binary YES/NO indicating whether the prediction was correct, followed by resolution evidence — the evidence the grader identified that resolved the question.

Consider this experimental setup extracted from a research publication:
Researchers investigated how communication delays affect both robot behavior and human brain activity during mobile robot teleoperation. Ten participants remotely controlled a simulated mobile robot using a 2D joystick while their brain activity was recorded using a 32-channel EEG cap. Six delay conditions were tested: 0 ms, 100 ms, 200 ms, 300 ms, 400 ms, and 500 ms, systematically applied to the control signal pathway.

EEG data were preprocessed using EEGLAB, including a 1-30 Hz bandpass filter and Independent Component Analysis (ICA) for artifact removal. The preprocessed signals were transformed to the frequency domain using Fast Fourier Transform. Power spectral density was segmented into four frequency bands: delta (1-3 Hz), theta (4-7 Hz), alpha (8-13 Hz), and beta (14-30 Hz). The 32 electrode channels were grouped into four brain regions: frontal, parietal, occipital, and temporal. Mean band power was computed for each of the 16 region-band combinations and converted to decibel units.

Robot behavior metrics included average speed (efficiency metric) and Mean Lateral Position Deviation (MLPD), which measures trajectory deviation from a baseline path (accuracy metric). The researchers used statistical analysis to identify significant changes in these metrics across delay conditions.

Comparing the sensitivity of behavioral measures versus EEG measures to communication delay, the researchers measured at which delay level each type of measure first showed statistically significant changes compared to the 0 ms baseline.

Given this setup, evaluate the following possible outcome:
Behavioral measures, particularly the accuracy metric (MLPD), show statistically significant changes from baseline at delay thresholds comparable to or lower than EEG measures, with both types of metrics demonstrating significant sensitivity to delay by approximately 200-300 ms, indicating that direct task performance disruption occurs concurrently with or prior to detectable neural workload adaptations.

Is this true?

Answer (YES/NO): NO